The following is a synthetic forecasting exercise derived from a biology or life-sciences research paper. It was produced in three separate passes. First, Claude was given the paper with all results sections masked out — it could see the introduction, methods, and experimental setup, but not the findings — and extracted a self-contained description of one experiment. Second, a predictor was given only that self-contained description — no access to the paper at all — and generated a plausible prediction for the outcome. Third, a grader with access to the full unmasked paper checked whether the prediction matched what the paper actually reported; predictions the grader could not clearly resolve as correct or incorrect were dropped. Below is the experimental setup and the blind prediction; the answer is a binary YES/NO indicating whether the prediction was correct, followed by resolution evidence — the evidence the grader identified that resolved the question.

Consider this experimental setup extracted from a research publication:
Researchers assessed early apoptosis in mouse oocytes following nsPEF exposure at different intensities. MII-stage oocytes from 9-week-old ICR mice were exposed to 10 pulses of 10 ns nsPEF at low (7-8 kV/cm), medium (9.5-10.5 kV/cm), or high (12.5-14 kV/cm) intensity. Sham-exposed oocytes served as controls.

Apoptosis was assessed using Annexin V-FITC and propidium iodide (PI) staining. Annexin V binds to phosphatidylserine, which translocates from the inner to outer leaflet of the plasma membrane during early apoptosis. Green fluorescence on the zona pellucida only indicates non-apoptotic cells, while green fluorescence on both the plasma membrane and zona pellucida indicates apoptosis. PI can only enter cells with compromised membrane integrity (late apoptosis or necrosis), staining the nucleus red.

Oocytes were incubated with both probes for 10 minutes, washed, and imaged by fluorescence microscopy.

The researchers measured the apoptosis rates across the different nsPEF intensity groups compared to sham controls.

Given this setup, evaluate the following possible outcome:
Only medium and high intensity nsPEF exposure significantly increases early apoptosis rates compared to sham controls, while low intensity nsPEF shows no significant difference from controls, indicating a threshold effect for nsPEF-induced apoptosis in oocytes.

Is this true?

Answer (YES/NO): NO